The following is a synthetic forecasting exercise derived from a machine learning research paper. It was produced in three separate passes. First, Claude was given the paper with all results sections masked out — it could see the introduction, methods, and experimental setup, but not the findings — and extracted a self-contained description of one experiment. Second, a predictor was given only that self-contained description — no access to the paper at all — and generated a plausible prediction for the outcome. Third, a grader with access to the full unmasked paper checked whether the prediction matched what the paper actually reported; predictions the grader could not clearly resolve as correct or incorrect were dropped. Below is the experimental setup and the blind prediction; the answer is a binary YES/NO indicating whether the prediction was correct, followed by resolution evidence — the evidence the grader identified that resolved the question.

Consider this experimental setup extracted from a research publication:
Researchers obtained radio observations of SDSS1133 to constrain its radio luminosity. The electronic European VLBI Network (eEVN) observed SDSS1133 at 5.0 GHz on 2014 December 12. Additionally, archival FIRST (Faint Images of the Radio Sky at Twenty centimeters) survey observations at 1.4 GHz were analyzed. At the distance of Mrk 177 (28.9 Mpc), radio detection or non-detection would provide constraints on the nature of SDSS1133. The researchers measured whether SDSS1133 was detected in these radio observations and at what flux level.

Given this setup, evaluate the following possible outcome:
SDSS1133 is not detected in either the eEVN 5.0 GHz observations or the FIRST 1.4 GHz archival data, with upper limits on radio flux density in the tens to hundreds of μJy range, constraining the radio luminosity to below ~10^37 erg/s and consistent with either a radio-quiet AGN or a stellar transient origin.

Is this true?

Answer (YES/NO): YES